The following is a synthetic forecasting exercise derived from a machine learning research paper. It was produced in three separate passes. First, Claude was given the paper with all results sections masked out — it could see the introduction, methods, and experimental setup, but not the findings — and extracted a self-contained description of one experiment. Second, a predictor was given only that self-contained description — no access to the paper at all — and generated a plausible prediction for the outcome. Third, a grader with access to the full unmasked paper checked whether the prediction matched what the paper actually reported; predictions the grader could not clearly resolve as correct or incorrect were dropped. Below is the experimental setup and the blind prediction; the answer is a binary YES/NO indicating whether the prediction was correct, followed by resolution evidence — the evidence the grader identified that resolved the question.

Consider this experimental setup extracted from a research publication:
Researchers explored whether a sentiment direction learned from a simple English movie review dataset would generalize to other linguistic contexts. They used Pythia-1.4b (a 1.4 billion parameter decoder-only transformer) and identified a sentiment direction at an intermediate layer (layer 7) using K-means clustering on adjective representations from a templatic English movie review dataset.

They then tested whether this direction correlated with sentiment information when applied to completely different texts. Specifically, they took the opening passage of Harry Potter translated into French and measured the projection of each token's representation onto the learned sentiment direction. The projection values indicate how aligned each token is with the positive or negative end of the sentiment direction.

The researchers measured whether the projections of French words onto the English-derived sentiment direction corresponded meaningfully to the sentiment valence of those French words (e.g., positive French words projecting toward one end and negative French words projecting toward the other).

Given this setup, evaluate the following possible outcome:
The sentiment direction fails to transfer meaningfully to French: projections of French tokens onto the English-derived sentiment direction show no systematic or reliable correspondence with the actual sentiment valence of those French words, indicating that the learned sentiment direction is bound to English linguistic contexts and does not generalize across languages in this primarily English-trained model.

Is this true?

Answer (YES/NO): NO